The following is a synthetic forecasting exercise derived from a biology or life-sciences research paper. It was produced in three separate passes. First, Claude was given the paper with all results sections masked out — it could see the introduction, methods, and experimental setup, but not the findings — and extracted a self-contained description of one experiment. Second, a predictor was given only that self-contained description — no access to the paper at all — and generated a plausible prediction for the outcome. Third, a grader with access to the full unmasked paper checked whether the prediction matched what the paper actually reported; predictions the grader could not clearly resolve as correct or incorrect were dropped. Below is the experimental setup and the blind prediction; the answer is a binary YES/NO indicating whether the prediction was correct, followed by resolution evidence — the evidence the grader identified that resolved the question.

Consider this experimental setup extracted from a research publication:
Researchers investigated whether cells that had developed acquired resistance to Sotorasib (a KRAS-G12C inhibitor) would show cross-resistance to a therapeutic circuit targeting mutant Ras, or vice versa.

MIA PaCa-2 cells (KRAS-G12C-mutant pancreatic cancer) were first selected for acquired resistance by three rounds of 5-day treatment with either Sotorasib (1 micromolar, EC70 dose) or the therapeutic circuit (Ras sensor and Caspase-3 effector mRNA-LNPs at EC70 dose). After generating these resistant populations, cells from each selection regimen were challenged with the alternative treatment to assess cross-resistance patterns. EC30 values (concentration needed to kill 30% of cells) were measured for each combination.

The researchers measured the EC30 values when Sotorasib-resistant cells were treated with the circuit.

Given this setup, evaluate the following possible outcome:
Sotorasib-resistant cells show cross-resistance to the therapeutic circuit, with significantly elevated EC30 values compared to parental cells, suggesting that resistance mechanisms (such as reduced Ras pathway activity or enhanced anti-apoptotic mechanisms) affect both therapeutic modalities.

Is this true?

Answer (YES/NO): NO